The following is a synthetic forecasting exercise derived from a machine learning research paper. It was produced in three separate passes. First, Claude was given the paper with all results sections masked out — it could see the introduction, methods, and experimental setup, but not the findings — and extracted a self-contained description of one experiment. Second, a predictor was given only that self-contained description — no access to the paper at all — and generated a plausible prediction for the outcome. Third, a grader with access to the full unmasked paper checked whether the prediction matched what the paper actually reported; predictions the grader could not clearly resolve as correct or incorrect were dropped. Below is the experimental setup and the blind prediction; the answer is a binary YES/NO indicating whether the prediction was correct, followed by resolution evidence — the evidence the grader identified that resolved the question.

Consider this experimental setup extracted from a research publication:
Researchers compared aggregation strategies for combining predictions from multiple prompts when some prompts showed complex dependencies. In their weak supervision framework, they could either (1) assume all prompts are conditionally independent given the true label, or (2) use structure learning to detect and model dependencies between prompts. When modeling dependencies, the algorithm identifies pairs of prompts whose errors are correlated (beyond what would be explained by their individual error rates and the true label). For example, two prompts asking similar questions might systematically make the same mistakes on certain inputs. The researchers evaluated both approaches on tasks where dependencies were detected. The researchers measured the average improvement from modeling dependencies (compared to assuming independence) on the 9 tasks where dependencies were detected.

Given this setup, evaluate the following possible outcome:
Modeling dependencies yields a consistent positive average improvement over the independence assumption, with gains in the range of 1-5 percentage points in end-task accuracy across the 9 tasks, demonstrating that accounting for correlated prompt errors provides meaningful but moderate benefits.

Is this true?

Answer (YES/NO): YES